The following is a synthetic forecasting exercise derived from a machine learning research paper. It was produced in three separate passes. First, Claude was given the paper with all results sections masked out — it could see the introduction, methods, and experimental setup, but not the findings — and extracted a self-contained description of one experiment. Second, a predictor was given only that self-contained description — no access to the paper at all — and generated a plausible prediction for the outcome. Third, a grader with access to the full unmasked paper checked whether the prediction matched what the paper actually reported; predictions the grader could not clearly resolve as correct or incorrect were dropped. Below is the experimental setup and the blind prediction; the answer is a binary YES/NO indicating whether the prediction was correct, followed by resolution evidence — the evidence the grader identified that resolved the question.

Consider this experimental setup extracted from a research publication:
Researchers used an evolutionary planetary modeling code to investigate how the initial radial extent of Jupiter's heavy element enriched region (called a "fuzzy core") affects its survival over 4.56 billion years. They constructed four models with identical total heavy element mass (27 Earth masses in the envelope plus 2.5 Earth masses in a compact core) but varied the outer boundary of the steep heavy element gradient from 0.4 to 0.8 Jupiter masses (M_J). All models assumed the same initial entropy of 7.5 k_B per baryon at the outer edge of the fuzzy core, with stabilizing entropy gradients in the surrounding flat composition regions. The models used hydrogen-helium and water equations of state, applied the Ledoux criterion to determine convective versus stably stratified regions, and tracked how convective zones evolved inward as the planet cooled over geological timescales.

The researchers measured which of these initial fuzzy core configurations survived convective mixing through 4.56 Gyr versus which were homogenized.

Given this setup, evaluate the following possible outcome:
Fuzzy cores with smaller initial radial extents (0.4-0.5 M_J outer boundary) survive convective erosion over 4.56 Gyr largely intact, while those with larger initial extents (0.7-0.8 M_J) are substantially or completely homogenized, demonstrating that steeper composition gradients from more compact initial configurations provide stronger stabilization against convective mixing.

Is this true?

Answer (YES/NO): NO